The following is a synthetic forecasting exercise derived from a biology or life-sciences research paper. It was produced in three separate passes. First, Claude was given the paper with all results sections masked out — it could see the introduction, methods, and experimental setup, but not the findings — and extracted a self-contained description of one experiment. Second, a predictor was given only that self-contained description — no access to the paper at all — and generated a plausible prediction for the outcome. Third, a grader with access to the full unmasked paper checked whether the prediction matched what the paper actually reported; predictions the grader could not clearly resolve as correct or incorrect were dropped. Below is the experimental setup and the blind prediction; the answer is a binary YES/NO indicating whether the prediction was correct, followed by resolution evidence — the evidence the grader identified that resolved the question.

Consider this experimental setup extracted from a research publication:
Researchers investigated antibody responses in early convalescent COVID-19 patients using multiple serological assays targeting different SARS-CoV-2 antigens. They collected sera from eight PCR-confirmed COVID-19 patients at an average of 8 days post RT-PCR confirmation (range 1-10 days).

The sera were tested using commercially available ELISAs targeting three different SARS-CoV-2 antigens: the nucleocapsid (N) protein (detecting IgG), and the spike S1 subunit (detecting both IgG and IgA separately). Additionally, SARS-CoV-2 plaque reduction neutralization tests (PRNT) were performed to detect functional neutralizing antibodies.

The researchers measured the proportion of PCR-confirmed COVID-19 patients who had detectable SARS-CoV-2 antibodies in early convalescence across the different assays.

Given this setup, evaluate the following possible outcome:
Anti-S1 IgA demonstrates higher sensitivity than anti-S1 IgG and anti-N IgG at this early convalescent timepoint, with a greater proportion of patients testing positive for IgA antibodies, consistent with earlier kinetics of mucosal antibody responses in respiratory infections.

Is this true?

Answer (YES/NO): YES